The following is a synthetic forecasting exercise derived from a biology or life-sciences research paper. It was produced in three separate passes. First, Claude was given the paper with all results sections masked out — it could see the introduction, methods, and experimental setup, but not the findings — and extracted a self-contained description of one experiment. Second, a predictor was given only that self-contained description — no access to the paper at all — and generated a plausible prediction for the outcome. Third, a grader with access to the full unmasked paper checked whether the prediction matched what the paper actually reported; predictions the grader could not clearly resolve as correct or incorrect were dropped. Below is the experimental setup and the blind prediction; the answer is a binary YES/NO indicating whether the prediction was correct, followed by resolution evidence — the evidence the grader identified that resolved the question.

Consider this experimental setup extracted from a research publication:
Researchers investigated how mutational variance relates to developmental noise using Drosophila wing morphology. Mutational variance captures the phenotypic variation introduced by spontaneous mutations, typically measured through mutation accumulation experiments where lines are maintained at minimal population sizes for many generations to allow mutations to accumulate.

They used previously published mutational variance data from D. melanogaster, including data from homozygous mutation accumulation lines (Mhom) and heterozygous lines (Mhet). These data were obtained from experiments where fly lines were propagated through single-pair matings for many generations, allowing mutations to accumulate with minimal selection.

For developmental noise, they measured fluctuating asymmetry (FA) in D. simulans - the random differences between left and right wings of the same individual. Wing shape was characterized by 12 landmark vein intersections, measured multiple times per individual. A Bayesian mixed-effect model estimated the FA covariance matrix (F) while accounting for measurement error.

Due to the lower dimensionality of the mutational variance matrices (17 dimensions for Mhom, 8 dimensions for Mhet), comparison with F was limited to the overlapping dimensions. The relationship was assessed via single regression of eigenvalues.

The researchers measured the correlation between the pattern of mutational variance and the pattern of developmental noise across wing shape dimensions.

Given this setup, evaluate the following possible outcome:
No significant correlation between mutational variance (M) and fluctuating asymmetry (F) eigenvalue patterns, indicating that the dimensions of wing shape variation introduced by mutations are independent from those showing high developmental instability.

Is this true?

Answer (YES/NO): NO